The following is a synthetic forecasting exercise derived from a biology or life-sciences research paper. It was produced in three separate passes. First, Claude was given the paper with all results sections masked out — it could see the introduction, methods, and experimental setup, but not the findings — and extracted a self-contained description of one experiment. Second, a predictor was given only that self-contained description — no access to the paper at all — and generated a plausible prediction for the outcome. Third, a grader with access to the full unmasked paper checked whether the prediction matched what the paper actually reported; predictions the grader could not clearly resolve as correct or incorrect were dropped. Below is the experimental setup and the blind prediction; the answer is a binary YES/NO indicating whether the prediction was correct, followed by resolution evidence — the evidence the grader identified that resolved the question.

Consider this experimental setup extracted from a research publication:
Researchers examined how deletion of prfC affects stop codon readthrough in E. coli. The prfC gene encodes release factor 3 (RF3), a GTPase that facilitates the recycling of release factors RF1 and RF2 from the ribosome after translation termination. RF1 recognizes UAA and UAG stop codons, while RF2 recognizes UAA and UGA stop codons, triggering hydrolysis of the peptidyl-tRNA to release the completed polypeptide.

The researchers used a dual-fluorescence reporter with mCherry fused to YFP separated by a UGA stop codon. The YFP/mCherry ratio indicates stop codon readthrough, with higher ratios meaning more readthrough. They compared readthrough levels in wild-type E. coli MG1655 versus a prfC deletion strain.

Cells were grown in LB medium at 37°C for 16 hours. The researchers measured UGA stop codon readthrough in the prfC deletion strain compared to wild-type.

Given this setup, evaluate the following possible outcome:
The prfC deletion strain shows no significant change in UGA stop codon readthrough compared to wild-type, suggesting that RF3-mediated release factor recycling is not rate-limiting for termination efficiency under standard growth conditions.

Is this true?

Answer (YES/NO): NO